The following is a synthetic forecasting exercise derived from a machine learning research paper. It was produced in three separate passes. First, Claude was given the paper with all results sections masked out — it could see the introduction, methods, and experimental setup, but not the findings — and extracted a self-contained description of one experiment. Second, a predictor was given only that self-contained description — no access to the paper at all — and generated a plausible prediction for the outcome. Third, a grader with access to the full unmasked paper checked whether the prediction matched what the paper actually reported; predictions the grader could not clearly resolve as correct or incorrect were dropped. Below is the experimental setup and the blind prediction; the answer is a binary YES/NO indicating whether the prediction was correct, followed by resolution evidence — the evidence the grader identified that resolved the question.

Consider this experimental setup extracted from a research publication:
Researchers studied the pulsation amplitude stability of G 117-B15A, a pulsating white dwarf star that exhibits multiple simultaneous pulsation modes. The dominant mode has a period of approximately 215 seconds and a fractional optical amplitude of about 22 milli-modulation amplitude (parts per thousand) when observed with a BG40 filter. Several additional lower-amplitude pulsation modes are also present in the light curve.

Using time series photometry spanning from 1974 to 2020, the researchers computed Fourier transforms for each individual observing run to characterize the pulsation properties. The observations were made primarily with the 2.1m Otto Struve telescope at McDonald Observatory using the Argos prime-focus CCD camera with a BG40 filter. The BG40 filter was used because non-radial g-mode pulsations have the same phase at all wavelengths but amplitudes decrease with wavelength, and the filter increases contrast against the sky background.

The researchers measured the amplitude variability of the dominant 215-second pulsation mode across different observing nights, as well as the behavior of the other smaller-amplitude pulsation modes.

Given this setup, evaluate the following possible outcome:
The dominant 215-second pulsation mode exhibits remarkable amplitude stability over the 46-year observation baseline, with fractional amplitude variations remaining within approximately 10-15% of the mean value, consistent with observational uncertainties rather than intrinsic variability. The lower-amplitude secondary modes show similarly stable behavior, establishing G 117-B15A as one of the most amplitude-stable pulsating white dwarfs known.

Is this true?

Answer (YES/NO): NO